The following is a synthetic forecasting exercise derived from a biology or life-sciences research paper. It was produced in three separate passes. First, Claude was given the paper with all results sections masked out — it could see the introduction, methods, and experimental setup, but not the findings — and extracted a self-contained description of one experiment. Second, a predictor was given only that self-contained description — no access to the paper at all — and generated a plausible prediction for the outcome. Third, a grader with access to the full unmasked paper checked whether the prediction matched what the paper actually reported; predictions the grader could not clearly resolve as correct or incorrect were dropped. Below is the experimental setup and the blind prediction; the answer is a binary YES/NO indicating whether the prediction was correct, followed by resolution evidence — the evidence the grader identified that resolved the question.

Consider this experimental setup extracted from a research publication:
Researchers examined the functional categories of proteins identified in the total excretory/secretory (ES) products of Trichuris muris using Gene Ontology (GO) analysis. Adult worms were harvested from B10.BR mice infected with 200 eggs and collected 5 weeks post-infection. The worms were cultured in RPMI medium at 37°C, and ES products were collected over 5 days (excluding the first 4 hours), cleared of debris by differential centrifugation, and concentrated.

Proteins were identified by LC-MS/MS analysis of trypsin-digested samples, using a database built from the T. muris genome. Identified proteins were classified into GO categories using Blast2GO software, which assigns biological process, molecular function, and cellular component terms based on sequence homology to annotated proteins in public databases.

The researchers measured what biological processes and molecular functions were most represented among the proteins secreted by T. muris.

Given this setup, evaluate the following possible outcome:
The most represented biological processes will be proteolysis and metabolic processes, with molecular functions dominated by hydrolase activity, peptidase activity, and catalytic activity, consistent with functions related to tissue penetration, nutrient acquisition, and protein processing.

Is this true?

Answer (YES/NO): NO